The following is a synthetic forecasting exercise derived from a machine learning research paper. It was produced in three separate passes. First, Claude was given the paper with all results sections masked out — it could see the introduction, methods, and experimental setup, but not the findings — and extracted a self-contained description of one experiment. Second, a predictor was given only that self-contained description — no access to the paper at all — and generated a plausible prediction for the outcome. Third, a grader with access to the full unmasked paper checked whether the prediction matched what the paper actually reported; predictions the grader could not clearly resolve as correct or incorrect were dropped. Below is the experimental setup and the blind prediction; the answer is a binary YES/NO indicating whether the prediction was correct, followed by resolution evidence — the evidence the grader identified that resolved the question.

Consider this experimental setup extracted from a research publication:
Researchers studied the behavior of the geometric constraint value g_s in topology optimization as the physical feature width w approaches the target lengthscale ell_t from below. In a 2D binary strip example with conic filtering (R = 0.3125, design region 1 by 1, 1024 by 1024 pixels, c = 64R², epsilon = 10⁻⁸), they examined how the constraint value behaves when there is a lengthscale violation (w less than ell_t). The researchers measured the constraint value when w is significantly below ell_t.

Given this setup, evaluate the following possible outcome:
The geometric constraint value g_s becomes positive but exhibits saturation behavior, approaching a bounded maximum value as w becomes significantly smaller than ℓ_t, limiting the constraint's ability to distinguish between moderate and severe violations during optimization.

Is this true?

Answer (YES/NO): YES